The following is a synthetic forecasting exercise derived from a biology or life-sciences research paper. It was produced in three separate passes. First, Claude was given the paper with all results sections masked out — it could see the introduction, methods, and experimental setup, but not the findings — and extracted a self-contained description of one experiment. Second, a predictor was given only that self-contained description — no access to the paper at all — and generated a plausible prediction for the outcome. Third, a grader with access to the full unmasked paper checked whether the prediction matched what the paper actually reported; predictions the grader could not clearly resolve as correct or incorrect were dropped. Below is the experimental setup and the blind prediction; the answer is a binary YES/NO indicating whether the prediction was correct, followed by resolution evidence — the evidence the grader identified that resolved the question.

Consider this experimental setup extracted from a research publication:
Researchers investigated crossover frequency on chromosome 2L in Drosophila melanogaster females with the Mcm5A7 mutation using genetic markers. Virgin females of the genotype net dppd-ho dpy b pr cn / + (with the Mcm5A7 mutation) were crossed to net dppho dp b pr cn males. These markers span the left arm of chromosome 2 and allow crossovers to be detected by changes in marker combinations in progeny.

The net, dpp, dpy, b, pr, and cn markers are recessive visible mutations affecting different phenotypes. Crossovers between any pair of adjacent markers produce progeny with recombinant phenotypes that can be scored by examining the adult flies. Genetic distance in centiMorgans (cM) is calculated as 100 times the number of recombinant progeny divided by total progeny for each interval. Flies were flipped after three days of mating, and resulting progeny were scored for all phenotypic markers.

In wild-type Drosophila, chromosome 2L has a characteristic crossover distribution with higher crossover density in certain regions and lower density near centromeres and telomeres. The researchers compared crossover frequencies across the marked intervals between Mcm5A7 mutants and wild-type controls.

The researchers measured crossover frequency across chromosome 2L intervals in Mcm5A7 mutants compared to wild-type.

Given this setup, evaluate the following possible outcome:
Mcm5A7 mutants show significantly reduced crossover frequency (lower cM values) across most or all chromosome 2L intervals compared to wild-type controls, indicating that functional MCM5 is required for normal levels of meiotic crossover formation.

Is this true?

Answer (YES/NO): YES